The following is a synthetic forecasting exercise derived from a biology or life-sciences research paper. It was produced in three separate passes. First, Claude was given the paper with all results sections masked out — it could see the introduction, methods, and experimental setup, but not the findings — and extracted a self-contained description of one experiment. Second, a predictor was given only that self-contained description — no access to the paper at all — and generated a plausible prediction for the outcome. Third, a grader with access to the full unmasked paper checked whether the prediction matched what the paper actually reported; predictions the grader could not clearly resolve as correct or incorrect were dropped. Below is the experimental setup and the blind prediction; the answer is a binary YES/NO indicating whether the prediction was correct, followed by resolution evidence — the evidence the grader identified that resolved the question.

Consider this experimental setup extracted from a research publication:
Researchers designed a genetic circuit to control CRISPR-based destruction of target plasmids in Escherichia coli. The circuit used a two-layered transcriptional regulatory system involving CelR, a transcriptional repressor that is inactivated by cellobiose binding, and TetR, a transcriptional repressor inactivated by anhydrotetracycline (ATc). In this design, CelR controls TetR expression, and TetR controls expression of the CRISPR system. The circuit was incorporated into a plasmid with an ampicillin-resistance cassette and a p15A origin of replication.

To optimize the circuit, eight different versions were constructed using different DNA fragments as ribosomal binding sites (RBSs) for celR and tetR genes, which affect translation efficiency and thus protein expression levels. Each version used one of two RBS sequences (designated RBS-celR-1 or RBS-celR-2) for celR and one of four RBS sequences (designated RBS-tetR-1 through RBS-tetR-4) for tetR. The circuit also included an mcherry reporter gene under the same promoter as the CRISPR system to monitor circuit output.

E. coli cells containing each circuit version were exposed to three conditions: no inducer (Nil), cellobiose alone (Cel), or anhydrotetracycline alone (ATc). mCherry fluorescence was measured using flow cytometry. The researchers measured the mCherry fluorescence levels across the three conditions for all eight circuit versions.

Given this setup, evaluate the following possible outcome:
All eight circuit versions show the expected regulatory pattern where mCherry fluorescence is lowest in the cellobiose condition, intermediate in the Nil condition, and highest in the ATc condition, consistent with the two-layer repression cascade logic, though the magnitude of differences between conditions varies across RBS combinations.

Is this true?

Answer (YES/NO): NO